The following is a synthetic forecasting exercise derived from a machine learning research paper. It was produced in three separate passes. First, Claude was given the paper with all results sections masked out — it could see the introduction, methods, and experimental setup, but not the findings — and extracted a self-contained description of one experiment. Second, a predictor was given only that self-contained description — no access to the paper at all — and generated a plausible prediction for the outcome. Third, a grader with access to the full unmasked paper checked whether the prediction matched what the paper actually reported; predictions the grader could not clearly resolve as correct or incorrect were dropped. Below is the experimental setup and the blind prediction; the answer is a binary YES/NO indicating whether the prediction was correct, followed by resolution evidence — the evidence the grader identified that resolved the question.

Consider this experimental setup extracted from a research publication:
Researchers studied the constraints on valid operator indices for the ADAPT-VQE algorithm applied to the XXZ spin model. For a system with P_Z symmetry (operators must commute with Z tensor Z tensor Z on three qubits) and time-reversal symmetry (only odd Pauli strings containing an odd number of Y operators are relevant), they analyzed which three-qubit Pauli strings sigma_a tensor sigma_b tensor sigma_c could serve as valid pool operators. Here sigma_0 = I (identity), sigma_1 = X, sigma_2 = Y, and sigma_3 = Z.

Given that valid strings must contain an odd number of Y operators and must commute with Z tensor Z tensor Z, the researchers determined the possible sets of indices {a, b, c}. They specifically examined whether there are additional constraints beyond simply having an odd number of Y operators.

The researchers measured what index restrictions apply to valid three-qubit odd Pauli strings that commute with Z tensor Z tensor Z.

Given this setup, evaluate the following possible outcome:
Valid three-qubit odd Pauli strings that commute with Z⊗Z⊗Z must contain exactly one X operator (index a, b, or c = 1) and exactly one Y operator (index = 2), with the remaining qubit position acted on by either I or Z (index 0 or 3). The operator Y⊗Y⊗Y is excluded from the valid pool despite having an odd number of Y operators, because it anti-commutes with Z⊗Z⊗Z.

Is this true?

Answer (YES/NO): YES